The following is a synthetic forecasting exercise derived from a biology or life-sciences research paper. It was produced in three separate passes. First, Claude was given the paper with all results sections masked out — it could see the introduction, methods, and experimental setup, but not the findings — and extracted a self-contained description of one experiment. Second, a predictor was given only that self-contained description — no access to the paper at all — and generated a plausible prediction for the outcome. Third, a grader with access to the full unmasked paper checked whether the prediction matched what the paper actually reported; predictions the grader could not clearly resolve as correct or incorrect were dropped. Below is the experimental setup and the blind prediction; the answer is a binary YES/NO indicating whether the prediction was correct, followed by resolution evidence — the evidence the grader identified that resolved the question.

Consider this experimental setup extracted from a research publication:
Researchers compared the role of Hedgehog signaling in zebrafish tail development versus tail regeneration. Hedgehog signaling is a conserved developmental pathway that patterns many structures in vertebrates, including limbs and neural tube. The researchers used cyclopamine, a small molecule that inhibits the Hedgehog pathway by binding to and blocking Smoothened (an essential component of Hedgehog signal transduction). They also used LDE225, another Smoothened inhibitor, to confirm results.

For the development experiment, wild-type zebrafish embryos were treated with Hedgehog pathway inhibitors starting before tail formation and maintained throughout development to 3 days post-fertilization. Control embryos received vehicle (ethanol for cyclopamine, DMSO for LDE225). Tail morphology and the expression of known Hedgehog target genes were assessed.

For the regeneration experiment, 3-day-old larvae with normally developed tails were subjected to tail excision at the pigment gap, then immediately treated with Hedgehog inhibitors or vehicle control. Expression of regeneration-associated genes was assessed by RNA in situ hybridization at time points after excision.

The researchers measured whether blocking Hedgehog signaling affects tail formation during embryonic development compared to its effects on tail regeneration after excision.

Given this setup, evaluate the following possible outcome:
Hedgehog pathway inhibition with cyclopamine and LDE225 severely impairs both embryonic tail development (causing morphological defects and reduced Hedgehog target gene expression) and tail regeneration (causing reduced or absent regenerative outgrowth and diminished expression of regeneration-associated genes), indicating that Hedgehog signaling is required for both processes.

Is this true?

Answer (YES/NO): NO